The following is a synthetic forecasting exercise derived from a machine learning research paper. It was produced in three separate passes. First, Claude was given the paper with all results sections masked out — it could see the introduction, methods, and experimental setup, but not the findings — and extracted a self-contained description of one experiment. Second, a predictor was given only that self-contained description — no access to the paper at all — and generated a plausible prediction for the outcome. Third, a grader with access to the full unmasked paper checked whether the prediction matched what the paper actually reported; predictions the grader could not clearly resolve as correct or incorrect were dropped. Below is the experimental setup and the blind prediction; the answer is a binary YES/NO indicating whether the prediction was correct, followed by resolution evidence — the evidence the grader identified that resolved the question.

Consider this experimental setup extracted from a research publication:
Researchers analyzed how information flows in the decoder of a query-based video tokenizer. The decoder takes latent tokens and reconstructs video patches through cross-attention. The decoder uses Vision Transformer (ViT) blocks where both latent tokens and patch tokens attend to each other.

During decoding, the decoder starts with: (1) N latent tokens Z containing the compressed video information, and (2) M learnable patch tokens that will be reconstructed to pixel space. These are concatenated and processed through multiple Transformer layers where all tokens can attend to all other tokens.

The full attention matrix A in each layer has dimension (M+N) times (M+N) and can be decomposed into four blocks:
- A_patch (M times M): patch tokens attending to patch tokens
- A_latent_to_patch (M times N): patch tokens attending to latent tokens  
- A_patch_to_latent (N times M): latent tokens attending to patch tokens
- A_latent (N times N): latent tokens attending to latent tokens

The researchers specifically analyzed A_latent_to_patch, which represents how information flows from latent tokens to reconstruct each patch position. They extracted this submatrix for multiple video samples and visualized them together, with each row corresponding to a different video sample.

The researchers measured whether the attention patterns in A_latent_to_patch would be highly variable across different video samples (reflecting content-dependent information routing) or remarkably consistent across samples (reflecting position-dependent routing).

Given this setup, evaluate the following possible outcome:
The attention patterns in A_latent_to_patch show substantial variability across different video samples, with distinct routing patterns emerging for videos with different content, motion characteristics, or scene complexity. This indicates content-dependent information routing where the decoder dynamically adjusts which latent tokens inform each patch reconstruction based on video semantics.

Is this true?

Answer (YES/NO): NO